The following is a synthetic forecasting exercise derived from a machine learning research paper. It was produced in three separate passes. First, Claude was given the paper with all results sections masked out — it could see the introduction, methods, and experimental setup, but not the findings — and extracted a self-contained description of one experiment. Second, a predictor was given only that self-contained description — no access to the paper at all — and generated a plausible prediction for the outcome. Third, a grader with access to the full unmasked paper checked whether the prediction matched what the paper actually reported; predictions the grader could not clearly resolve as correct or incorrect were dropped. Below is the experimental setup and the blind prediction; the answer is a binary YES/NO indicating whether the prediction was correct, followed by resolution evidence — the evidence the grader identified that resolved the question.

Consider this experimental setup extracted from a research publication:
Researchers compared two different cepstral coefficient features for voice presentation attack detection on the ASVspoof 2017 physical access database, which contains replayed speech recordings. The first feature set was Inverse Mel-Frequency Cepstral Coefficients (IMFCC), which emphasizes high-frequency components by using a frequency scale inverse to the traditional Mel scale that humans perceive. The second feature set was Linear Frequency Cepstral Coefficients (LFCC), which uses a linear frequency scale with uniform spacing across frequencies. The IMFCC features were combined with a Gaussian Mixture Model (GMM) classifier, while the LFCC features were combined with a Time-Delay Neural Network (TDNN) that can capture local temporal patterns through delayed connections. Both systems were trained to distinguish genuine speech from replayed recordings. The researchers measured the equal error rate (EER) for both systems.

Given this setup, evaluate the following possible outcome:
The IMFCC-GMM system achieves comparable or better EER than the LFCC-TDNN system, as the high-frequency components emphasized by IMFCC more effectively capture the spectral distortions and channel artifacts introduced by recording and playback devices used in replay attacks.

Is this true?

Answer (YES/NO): YES